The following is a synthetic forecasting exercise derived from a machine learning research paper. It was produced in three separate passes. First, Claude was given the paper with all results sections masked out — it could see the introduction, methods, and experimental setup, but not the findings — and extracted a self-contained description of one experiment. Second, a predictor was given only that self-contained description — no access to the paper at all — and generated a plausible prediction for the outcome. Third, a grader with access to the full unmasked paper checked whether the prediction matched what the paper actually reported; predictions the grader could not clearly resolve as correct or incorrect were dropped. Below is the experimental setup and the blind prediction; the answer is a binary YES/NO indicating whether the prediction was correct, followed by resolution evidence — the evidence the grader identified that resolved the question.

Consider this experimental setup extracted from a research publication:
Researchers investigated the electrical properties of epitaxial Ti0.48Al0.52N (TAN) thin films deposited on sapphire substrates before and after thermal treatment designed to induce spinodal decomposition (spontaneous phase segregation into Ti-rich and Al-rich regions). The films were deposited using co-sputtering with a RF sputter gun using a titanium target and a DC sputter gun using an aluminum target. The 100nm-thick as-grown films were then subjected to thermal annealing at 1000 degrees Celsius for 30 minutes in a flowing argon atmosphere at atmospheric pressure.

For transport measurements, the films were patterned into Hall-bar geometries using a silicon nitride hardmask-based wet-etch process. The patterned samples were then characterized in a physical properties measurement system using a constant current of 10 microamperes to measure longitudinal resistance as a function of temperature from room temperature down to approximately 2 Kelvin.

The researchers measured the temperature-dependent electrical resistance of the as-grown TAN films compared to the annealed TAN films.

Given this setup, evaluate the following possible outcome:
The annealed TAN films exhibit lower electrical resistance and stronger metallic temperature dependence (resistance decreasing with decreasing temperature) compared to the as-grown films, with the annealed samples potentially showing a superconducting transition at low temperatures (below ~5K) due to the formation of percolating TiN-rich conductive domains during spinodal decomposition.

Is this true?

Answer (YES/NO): YES